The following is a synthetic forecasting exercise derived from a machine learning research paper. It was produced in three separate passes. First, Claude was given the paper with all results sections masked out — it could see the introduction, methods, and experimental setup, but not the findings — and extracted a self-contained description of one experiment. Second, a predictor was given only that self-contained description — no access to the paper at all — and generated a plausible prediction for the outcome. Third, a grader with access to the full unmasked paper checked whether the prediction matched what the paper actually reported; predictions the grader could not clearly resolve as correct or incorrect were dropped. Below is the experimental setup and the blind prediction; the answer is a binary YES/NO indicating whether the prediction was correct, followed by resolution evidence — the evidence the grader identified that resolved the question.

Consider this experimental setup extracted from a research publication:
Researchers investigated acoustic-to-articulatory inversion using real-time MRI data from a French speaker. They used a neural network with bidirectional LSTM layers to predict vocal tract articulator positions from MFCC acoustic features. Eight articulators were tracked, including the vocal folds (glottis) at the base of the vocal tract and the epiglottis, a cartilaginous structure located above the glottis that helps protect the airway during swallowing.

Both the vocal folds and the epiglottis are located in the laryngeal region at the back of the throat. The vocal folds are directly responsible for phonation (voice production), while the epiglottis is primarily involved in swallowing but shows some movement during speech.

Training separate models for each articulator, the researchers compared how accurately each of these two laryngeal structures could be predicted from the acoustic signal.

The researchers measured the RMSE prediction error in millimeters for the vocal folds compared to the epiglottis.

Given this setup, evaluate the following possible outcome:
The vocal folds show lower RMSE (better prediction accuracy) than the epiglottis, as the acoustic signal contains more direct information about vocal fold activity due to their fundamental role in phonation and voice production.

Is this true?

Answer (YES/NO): YES